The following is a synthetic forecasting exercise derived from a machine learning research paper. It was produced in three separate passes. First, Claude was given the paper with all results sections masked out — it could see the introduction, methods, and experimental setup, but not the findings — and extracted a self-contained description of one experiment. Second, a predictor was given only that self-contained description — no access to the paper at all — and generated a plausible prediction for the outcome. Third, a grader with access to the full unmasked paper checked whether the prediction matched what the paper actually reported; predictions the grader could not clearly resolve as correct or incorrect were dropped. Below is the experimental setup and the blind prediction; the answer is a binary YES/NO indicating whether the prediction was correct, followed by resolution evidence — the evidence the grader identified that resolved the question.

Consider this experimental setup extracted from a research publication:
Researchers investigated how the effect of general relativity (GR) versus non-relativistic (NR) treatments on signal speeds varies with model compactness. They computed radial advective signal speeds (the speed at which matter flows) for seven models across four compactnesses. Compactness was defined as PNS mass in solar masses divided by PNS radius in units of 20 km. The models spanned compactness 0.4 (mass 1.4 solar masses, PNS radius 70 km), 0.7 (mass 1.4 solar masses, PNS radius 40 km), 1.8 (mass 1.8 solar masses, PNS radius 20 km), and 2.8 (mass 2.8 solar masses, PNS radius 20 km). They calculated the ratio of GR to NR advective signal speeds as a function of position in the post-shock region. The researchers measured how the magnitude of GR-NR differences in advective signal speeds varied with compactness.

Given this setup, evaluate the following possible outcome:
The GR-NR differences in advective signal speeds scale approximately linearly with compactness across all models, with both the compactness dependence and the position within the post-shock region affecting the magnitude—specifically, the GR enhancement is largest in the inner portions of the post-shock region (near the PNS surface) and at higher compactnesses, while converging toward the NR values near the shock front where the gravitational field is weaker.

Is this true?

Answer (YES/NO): NO